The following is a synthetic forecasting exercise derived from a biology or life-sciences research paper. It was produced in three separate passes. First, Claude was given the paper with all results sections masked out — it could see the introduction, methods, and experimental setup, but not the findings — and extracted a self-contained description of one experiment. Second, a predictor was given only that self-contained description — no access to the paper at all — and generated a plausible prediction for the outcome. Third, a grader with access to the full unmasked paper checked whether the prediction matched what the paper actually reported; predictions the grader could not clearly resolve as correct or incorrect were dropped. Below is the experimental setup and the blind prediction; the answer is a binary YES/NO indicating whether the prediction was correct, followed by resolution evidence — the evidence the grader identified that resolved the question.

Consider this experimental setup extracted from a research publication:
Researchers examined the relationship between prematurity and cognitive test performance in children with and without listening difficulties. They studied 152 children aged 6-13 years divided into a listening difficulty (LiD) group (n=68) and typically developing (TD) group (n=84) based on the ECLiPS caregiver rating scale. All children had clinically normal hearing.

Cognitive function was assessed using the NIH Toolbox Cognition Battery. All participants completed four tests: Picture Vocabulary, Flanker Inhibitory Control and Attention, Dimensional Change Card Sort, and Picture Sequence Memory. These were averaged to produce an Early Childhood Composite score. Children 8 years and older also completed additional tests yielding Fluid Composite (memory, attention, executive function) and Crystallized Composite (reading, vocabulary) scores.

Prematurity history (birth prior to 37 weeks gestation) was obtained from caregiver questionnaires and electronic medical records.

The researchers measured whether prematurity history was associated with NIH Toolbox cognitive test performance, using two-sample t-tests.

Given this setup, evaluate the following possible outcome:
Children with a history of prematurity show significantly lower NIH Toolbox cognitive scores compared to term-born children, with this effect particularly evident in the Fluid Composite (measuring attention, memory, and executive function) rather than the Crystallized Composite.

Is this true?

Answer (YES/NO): NO